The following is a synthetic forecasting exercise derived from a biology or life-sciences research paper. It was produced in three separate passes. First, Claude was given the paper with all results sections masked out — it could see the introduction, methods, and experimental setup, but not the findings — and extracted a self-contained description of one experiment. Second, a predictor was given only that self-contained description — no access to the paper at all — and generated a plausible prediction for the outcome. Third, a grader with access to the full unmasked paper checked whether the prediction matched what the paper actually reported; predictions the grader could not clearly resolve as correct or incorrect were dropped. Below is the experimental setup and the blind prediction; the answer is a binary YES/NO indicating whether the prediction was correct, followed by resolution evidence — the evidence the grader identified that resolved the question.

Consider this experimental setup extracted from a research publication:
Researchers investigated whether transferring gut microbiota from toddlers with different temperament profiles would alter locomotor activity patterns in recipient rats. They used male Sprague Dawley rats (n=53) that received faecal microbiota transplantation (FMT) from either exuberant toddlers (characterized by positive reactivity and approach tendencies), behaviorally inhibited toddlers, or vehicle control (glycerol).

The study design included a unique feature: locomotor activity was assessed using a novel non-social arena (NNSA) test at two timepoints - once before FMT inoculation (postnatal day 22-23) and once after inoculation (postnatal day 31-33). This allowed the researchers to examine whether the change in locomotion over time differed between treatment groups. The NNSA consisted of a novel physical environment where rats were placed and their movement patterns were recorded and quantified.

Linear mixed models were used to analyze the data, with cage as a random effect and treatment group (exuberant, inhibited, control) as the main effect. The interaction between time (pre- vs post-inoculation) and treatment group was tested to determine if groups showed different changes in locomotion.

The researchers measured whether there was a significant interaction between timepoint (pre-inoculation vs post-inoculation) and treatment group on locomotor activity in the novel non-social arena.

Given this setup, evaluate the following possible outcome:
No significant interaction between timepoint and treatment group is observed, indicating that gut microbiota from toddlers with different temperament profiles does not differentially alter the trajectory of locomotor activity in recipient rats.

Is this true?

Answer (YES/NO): YES